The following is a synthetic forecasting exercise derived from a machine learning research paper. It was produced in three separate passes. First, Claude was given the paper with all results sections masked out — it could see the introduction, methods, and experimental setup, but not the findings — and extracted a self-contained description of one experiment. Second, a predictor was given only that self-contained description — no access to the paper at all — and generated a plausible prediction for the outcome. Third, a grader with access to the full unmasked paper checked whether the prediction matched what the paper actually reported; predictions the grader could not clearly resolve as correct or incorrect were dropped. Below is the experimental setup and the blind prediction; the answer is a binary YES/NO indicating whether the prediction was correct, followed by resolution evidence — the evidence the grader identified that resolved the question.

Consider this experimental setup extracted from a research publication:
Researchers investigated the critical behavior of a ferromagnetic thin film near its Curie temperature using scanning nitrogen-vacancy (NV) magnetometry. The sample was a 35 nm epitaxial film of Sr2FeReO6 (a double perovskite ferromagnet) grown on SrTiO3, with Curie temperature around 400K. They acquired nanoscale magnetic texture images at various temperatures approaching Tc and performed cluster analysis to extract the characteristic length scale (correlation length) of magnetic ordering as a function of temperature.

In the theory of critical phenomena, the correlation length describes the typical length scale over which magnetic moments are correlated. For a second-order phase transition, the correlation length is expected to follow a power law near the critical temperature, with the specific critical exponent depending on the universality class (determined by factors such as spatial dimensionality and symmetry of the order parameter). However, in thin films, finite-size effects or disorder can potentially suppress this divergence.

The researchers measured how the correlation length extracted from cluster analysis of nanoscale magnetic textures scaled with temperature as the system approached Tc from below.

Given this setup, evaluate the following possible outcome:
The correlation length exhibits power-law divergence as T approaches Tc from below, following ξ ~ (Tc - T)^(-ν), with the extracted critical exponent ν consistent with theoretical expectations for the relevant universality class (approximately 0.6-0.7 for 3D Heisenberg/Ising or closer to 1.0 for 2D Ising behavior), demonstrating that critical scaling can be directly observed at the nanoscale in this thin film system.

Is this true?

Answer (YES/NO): NO